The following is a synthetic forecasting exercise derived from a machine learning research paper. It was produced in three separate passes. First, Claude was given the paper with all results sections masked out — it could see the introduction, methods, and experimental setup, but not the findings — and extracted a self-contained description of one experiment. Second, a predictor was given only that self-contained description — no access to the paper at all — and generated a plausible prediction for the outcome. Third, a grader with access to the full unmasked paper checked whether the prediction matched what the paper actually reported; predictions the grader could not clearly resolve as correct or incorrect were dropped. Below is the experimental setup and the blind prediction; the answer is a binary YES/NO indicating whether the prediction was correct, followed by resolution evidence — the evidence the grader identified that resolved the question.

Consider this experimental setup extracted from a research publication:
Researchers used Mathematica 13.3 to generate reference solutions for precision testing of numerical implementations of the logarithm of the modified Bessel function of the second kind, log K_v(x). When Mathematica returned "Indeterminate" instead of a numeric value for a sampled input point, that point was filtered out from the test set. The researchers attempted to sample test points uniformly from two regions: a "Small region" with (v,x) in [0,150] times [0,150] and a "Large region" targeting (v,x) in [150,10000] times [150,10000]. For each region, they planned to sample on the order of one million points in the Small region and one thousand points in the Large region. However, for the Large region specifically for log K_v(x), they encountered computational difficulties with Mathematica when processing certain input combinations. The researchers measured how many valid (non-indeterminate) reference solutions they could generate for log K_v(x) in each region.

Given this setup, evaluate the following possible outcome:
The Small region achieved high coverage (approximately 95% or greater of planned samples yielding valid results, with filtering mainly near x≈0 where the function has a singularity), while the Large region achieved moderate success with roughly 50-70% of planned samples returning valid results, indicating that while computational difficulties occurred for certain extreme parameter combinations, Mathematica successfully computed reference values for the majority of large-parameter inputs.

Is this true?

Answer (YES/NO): NO